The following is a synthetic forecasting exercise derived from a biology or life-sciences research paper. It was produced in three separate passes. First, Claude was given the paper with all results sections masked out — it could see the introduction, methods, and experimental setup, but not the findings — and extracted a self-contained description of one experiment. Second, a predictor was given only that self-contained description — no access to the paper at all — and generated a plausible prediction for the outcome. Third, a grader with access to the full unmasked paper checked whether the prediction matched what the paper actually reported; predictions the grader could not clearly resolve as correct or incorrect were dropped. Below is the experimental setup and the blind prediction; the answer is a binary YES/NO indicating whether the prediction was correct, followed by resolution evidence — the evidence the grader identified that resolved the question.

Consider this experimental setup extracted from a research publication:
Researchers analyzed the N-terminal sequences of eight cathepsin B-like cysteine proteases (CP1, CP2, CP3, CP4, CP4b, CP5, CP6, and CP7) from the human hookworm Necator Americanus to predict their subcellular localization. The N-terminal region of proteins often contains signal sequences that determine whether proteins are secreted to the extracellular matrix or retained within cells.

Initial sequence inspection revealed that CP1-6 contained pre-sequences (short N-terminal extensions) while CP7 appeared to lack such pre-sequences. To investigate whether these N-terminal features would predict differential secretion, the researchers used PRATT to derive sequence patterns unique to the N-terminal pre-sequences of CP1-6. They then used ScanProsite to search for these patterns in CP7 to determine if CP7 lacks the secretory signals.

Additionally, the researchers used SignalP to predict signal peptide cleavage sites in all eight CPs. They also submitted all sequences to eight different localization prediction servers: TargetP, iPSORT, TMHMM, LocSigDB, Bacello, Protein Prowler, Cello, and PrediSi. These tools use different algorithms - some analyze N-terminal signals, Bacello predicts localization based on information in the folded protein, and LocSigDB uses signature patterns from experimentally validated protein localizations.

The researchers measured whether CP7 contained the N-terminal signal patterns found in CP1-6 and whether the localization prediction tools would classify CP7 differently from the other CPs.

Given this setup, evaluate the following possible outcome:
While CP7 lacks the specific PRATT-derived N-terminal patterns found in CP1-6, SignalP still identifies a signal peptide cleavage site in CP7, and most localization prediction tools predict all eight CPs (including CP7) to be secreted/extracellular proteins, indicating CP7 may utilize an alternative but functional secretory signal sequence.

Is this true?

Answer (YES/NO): NO